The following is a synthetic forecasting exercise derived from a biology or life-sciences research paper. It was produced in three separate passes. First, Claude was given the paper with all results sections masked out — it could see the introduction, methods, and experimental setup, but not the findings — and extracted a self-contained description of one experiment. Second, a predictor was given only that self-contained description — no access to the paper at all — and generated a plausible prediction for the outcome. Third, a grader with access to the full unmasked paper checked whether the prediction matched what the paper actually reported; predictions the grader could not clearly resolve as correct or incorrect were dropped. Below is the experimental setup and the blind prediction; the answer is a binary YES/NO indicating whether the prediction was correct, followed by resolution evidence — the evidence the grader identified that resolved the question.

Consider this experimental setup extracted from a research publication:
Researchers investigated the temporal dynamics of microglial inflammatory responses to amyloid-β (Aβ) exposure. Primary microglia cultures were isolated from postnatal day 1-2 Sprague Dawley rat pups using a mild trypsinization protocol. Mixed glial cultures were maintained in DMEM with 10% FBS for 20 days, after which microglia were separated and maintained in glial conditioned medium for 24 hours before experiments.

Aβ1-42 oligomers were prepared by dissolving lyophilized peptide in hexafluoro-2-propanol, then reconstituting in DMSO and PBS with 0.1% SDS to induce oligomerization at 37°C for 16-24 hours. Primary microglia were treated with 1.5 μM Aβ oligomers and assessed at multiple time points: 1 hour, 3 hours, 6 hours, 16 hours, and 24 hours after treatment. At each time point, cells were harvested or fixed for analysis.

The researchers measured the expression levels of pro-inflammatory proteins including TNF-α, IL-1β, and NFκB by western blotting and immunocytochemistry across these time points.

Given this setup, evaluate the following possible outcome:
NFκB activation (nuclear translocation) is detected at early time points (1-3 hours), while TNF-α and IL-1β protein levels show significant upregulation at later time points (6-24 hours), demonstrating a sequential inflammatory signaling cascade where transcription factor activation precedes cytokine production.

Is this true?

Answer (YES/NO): NO